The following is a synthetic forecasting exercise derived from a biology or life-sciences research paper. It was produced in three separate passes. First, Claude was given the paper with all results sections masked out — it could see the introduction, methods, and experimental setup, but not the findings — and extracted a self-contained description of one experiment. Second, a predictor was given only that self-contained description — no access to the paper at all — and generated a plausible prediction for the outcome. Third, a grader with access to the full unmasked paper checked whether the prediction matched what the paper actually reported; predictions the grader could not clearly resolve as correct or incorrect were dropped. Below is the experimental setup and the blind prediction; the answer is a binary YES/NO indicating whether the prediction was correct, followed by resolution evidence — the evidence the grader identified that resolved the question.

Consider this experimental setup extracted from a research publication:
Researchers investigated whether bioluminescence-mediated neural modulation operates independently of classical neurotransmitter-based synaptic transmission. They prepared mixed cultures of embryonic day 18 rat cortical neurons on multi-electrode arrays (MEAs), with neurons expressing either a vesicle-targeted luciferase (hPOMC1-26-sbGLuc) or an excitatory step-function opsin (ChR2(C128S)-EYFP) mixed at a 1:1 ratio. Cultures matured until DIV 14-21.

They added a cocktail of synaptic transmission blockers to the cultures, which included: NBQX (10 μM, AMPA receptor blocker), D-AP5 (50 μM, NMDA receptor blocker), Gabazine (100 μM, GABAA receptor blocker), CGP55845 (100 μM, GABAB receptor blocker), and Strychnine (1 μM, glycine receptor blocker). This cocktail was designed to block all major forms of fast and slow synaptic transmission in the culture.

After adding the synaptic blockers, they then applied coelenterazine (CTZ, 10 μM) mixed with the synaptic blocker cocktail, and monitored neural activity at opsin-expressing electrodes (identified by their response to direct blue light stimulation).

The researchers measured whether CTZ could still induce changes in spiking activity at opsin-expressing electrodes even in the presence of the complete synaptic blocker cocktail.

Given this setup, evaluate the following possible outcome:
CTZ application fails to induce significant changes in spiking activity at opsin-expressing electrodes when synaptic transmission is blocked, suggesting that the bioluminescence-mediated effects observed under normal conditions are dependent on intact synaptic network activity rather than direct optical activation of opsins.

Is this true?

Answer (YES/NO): NO